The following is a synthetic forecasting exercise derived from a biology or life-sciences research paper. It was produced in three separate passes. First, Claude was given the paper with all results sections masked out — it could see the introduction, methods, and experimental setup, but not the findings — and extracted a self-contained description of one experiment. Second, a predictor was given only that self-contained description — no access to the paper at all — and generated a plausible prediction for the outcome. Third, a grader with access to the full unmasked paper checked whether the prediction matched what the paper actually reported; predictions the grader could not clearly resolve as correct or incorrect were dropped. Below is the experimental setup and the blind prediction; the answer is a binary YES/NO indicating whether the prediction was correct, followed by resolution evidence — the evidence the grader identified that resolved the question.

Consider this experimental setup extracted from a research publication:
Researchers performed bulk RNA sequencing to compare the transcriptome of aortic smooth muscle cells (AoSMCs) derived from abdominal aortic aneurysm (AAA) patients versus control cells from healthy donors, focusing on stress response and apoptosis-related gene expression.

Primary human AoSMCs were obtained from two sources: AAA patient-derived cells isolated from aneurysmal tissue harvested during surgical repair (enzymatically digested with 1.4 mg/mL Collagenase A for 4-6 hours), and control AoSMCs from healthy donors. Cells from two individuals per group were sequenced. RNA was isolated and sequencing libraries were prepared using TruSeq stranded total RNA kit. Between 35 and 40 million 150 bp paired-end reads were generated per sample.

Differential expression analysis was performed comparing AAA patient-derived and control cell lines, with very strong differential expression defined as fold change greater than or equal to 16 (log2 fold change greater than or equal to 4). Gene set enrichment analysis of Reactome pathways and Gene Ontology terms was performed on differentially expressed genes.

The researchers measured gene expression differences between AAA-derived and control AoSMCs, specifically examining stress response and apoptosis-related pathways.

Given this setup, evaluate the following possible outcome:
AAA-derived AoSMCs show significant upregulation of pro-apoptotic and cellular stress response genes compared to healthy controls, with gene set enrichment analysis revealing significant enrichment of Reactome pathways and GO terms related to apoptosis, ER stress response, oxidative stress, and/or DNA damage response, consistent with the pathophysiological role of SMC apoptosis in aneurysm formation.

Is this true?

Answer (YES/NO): NO